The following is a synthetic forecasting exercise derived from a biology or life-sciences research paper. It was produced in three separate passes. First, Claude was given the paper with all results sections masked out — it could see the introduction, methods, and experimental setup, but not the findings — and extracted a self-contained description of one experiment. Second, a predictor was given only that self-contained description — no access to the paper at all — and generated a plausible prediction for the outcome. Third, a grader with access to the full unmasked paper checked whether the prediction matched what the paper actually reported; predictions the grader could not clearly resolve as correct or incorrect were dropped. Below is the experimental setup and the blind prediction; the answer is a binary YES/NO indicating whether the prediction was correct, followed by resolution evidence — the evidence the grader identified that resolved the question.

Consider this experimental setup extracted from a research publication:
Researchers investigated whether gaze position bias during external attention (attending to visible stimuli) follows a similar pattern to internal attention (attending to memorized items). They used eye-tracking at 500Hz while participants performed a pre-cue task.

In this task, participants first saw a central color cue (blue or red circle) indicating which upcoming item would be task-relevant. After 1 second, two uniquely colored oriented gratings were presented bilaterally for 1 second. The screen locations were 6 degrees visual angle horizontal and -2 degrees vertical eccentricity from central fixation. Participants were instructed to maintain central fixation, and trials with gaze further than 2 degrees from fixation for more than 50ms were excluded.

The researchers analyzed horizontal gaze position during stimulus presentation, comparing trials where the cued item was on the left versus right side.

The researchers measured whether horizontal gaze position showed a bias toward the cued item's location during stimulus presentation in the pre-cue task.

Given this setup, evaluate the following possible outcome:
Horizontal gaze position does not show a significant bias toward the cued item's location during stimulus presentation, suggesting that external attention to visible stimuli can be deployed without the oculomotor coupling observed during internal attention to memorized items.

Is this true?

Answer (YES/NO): NO